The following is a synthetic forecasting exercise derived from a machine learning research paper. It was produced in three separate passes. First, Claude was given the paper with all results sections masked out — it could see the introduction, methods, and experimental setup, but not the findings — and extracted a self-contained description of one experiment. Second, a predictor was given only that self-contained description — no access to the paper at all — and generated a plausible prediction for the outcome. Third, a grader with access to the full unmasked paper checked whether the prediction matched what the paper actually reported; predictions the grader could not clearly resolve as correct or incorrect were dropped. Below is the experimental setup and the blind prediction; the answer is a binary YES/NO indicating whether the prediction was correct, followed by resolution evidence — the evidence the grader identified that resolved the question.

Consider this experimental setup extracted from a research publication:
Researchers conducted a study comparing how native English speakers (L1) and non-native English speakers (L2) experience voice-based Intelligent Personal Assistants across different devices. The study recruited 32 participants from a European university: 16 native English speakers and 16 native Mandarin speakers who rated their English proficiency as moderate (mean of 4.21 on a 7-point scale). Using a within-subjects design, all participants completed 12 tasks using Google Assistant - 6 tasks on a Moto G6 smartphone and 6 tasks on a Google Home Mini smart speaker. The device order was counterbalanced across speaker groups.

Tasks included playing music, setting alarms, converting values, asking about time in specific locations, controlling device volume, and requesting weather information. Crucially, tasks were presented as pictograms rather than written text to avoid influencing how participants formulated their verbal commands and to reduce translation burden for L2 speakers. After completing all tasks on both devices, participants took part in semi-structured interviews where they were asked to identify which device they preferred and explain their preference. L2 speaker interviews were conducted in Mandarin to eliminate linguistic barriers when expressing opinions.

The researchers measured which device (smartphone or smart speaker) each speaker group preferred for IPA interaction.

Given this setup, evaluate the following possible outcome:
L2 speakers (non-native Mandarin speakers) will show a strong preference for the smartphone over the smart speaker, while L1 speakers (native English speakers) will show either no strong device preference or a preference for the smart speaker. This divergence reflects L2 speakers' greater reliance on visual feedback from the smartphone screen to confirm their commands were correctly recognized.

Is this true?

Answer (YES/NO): YES